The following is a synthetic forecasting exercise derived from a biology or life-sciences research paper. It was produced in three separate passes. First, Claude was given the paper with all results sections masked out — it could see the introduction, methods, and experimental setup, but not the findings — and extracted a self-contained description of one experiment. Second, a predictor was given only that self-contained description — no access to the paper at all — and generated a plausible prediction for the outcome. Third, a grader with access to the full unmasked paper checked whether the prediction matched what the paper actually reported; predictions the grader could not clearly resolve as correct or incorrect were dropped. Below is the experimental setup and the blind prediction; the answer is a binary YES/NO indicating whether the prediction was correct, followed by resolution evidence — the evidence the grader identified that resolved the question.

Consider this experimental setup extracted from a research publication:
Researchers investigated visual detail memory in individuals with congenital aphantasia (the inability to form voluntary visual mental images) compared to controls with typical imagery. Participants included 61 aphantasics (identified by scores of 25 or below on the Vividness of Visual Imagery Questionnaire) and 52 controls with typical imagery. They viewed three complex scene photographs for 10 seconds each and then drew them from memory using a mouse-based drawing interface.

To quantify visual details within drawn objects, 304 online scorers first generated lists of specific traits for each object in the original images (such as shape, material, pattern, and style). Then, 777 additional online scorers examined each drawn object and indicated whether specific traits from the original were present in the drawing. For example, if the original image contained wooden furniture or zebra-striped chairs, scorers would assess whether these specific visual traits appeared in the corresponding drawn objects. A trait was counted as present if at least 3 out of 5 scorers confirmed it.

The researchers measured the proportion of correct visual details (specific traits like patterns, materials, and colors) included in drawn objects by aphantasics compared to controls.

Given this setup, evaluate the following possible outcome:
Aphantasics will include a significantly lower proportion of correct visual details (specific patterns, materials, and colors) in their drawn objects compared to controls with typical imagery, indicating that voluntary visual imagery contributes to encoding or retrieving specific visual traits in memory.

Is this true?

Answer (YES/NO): NO